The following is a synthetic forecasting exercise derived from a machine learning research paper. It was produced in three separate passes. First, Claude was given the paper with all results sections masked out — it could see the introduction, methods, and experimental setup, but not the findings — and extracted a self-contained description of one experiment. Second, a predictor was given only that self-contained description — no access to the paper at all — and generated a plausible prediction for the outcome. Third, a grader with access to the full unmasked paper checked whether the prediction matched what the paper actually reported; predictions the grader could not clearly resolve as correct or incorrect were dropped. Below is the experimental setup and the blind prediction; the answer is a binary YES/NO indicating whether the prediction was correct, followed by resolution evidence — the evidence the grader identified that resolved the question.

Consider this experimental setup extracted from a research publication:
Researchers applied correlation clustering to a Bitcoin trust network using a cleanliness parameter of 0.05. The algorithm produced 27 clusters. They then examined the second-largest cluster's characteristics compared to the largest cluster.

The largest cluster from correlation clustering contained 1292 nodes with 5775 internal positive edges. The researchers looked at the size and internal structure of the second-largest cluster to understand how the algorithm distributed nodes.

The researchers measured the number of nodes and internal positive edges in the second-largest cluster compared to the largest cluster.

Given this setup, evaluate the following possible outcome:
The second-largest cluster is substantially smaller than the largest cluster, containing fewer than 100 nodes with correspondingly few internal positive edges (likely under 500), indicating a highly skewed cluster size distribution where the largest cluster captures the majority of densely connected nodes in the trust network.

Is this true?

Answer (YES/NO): YES